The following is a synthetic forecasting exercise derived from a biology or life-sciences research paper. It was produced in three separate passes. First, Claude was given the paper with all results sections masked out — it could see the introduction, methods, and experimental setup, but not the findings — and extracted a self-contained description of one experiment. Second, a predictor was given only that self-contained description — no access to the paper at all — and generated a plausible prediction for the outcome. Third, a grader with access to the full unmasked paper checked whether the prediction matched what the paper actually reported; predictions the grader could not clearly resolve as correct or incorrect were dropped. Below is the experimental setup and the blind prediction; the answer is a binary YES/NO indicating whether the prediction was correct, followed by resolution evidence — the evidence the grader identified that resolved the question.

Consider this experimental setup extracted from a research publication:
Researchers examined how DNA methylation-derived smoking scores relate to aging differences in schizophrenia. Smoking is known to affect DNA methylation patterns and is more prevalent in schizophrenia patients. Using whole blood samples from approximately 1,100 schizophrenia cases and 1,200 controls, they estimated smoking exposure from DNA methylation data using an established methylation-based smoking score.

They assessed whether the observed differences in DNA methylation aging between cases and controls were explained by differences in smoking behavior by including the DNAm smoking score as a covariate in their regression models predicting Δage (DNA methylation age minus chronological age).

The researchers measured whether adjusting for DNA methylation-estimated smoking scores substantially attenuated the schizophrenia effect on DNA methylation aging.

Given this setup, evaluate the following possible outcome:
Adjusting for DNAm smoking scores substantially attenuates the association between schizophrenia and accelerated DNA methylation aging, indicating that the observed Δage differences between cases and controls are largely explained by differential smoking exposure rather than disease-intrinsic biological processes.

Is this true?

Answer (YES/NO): NO